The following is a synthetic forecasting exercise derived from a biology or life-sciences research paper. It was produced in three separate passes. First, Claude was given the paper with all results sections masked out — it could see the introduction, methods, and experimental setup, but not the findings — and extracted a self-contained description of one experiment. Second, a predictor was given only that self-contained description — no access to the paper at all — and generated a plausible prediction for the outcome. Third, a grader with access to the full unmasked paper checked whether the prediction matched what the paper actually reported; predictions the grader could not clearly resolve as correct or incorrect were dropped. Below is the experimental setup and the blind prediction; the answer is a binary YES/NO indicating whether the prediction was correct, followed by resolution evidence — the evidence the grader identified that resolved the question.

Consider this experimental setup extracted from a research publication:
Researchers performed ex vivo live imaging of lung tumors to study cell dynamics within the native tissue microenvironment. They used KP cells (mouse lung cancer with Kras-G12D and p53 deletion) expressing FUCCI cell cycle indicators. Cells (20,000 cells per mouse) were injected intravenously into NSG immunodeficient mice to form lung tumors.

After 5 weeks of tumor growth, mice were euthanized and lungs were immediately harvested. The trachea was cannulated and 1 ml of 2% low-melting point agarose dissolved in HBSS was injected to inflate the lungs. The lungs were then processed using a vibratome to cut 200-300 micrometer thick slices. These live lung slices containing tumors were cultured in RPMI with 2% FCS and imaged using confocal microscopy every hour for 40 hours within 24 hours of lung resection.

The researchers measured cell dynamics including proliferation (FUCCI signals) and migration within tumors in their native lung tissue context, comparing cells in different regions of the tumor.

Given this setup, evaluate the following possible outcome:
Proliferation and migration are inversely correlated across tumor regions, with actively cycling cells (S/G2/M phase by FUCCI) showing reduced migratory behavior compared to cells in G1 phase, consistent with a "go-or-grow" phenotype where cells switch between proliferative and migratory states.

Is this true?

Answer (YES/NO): NO